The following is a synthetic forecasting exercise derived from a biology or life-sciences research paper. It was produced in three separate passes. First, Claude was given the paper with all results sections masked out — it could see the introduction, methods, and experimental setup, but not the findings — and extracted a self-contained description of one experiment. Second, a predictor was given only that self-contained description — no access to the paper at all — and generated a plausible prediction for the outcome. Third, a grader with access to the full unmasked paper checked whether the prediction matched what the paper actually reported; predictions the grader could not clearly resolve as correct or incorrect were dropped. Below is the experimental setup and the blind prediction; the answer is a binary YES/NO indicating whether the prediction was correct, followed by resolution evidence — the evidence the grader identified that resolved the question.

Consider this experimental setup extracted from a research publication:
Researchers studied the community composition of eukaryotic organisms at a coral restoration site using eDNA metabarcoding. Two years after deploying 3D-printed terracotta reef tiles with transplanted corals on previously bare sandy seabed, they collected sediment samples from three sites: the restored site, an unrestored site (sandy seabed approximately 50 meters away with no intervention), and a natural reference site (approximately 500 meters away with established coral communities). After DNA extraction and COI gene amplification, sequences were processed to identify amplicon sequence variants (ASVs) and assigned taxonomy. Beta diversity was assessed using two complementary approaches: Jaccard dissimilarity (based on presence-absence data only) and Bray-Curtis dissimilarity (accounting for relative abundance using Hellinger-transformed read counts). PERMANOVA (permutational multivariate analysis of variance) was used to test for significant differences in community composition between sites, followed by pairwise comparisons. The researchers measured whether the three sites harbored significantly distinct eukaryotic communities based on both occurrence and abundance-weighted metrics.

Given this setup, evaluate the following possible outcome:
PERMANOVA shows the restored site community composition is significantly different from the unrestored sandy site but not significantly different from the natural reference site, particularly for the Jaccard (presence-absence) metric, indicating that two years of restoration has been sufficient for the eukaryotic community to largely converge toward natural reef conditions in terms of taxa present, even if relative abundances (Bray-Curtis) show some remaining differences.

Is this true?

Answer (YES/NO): NO